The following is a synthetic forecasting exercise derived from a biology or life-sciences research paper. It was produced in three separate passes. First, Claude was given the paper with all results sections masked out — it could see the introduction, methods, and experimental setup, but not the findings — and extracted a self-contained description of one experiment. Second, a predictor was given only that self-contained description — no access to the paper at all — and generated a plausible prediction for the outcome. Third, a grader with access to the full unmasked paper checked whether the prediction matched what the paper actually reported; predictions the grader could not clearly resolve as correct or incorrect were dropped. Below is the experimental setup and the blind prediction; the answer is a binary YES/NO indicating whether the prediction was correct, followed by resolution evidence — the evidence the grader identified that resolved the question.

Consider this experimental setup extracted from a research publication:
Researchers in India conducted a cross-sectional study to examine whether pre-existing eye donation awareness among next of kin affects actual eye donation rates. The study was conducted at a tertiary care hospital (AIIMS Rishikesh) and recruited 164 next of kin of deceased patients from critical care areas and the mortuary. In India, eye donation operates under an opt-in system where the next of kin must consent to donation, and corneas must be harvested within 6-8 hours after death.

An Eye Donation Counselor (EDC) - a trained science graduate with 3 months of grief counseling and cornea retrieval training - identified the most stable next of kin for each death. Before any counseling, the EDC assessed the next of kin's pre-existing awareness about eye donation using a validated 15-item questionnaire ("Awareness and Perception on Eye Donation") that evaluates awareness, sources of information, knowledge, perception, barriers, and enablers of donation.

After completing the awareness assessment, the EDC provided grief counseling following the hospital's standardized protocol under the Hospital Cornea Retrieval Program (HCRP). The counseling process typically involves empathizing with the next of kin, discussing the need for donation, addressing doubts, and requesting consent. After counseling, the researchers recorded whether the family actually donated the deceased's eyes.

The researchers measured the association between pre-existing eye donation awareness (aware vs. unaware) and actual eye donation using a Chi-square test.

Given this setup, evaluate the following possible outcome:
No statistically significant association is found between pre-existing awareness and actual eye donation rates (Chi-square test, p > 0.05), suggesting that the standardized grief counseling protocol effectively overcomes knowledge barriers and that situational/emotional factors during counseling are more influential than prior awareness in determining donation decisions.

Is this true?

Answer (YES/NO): YES